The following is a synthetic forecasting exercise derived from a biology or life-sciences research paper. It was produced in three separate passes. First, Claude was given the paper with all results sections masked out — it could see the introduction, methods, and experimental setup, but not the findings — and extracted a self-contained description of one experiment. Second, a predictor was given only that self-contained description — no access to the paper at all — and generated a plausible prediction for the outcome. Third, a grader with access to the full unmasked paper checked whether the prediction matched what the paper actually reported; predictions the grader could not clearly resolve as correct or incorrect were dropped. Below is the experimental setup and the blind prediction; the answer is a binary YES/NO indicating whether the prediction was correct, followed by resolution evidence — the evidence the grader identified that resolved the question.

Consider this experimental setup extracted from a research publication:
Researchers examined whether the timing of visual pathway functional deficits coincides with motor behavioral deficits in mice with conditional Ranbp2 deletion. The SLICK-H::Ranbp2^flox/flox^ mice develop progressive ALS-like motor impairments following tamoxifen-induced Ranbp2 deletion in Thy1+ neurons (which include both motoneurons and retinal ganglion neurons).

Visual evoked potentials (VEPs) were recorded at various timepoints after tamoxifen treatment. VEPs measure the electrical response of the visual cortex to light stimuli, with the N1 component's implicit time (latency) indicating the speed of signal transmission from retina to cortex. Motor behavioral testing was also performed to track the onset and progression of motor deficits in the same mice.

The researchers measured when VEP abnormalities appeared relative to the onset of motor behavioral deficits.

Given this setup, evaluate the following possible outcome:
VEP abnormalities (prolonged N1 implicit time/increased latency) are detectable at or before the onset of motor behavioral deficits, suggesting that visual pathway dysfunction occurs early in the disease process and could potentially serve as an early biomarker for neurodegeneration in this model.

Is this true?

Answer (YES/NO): YES